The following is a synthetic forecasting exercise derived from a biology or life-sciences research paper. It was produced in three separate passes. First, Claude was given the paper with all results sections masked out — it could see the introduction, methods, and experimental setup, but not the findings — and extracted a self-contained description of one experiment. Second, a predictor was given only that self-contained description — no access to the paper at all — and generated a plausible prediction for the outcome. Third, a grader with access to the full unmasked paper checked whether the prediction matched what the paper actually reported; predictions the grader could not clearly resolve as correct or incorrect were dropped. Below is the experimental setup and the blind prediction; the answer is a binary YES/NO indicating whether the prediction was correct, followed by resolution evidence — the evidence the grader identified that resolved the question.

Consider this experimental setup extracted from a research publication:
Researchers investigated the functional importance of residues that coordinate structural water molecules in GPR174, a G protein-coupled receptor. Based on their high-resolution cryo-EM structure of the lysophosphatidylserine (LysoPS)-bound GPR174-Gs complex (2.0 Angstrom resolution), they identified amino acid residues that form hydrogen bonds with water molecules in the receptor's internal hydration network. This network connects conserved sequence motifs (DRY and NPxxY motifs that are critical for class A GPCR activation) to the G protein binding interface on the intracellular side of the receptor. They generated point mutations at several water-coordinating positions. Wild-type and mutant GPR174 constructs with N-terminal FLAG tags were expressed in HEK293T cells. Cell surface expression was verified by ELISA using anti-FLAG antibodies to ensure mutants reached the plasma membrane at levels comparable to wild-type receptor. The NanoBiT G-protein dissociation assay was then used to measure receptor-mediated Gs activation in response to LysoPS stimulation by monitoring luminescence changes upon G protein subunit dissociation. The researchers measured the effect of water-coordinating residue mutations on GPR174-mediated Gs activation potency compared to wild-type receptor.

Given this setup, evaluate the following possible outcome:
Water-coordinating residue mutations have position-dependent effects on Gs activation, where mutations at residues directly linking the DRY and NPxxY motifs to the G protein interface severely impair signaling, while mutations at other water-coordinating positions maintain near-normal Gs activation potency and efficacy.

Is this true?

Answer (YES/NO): NO